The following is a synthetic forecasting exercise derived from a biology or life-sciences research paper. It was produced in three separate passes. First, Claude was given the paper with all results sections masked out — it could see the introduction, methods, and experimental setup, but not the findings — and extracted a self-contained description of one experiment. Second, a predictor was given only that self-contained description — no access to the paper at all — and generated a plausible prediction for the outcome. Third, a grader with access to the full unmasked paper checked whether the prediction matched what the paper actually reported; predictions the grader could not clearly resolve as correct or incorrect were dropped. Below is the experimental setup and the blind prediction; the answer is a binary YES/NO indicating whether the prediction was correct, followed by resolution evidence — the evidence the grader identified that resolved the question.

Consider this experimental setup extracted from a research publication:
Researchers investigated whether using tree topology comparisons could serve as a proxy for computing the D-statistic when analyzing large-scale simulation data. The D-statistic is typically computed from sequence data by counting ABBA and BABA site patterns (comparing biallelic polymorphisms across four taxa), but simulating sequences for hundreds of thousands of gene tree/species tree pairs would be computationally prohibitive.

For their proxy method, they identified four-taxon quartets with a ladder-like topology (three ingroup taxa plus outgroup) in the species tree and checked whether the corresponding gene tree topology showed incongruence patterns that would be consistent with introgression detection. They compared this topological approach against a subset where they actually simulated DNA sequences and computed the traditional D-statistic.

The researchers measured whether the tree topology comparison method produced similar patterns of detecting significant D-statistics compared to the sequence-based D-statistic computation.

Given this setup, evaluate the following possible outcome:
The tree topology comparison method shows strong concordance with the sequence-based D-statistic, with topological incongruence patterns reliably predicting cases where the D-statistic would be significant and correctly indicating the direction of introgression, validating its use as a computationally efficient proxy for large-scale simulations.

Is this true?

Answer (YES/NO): YES